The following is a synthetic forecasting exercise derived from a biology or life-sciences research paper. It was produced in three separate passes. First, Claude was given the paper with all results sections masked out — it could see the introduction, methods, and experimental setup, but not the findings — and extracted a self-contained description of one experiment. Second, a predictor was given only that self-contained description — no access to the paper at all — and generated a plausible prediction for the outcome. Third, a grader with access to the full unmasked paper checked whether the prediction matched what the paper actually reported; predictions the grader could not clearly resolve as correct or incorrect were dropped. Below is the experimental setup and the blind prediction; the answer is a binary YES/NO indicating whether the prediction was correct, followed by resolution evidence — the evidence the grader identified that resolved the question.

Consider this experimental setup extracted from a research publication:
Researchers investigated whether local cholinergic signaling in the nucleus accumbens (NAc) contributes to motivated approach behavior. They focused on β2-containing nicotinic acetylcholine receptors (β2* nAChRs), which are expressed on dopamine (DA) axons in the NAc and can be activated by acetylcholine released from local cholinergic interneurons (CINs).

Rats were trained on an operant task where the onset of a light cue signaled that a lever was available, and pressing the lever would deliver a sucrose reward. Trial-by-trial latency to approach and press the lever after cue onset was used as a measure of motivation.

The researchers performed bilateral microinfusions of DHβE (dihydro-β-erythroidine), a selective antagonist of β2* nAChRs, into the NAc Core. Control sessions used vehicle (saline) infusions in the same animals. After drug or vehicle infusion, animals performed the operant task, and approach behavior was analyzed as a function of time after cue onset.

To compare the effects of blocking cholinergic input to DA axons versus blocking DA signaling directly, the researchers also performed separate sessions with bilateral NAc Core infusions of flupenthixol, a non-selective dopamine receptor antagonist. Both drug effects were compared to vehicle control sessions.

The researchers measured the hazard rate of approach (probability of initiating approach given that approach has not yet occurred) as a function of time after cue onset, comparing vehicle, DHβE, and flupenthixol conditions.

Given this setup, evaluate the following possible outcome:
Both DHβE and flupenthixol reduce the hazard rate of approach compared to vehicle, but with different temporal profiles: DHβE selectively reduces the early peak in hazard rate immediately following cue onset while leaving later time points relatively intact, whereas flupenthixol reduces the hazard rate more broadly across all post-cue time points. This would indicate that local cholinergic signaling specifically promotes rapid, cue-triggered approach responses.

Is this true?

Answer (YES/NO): NO